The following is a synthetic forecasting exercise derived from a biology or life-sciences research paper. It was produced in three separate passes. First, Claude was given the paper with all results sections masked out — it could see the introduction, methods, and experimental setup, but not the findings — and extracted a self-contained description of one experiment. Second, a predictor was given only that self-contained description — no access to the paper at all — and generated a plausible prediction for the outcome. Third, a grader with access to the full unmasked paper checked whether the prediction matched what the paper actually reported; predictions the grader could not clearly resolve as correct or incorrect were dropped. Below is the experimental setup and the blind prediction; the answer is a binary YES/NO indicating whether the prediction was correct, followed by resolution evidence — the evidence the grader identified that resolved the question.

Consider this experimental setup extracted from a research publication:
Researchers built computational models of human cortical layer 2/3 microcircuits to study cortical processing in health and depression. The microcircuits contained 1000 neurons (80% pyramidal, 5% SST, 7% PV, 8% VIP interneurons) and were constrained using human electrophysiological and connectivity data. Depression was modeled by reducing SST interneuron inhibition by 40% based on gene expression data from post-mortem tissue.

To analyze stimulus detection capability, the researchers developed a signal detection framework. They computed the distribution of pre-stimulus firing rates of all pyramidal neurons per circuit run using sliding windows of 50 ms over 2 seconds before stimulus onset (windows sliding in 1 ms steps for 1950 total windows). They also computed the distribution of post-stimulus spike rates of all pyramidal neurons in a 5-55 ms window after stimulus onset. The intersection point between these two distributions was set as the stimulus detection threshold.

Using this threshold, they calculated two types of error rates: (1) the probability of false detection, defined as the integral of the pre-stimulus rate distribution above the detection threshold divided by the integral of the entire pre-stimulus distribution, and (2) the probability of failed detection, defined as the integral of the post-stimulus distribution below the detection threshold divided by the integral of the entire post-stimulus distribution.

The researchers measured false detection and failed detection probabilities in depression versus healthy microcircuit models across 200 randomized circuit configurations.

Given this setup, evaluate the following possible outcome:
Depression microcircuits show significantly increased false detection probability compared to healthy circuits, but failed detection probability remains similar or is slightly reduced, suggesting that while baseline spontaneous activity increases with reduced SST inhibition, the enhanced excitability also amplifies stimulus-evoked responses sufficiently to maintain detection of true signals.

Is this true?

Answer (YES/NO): NO